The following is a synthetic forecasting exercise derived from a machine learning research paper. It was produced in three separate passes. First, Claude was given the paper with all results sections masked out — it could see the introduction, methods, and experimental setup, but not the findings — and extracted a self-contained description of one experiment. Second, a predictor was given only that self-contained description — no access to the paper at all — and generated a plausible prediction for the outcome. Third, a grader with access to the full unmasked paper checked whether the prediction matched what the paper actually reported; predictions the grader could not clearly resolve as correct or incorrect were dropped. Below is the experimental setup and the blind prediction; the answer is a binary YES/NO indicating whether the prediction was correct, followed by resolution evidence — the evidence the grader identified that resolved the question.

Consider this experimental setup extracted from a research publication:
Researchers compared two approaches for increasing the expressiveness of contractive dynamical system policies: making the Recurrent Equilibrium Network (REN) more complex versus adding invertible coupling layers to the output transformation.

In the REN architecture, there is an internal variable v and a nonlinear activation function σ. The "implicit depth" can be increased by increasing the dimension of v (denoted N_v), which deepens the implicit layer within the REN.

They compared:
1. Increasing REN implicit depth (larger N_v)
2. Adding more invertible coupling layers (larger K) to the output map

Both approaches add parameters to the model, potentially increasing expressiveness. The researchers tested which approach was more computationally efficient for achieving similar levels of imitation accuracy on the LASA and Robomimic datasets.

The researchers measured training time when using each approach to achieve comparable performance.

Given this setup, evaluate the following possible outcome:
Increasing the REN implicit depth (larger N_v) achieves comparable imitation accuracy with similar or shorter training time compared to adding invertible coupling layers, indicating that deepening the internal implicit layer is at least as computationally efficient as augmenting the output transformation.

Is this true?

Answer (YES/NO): NO